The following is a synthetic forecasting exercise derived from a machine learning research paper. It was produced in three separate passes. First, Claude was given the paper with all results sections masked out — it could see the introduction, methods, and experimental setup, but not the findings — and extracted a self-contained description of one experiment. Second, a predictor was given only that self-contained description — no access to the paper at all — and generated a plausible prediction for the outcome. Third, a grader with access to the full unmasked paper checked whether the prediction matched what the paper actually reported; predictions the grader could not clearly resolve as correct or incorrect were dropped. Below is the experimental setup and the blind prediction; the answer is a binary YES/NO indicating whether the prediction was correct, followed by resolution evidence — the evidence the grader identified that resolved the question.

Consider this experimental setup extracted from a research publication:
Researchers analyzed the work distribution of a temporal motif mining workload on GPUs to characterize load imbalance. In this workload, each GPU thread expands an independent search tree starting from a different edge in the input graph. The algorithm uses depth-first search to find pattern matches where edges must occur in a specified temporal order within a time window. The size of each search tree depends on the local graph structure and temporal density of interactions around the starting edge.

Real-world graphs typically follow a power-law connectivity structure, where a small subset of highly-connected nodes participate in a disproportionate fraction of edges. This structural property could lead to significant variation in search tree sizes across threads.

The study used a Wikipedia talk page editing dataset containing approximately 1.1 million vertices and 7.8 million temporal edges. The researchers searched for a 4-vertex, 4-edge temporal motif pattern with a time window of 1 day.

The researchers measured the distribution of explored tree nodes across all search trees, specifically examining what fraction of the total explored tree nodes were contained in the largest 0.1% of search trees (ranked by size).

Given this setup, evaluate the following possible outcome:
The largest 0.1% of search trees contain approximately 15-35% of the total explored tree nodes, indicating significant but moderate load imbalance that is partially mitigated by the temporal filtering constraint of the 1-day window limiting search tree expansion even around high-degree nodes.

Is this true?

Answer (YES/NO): YES